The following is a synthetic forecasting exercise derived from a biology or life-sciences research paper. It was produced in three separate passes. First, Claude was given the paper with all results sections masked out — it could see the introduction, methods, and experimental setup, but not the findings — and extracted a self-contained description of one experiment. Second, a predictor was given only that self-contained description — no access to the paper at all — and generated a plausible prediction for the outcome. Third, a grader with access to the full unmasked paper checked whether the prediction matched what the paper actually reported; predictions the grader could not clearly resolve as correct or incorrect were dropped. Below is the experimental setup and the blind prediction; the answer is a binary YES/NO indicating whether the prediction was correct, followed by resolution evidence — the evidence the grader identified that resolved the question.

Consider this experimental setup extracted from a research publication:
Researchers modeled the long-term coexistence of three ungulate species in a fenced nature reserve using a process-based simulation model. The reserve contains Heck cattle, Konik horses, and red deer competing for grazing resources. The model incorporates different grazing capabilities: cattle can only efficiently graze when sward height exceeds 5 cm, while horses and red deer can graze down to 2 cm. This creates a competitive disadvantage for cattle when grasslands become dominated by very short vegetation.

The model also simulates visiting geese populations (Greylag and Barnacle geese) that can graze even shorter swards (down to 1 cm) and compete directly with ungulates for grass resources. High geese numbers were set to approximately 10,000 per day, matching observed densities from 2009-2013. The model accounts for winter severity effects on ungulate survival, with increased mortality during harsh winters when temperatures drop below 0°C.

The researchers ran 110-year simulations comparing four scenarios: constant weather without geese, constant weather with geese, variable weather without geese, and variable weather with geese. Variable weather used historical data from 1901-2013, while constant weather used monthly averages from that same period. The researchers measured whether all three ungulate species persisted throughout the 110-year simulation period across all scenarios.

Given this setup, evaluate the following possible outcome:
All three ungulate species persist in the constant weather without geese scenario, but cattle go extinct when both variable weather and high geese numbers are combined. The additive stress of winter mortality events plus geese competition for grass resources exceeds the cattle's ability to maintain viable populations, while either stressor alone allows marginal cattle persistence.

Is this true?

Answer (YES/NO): NO